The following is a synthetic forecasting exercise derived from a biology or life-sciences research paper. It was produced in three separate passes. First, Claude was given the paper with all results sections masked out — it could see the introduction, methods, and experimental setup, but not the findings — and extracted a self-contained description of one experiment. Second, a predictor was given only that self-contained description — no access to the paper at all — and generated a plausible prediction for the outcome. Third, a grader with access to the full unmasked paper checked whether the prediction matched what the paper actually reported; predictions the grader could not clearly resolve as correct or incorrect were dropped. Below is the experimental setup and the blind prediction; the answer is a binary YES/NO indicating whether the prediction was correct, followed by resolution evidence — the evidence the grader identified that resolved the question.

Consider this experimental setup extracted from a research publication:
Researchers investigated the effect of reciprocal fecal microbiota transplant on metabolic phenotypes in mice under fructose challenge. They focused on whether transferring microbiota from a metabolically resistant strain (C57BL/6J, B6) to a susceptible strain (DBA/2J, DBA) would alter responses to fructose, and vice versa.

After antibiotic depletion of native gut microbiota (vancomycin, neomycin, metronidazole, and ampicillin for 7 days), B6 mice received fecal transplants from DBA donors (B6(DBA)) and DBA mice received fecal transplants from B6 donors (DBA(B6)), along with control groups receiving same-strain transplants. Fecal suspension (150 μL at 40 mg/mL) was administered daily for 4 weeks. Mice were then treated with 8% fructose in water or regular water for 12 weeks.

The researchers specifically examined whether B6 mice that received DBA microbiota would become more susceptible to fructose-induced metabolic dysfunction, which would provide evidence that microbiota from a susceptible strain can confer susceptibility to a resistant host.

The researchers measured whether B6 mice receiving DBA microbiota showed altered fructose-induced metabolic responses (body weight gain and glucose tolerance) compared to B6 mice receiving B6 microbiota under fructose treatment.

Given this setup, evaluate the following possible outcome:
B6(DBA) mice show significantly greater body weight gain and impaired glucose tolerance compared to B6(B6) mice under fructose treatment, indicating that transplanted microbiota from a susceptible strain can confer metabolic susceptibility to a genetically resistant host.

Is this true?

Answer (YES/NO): NO